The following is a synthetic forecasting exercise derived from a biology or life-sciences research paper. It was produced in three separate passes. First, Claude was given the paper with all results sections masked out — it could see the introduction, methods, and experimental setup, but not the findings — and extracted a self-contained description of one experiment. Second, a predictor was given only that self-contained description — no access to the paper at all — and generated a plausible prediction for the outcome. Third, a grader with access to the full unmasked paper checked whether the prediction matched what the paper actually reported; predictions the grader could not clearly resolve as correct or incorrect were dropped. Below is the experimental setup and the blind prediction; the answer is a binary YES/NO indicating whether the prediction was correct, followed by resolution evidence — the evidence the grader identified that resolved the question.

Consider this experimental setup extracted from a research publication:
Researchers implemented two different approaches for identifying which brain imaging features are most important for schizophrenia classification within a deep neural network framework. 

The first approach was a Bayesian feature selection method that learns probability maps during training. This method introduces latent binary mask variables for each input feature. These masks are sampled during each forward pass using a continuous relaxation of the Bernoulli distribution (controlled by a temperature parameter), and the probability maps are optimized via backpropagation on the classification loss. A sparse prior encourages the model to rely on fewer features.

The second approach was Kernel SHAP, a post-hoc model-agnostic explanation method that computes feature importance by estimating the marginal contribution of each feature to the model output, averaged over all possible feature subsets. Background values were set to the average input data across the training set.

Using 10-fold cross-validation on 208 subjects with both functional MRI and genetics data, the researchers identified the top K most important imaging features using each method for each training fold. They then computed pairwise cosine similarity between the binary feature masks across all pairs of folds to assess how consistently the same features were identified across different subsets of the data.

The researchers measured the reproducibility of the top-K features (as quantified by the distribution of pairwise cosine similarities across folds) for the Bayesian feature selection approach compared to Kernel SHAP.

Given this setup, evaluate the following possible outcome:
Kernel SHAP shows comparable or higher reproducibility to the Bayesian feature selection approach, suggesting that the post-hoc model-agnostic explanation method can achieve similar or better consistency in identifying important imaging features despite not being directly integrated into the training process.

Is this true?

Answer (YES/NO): NO